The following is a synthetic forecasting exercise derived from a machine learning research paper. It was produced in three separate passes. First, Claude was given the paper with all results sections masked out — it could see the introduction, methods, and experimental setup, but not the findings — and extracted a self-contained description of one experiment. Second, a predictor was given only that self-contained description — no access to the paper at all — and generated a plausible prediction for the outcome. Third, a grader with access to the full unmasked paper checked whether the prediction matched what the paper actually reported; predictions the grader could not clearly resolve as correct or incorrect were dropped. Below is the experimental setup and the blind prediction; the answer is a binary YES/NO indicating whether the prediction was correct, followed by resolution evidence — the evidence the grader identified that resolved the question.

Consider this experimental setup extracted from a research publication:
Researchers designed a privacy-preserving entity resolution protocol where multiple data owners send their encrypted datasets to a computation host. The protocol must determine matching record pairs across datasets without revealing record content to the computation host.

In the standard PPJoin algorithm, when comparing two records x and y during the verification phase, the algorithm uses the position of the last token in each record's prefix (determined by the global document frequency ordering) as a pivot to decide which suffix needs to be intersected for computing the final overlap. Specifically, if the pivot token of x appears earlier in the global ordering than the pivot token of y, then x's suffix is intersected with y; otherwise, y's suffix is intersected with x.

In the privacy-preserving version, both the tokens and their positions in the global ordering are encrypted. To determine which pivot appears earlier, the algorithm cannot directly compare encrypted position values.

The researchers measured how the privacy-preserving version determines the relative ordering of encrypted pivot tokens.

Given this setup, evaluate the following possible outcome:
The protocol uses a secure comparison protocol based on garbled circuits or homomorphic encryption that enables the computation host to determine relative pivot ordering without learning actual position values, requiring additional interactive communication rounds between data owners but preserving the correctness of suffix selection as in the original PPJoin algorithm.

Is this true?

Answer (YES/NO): NO